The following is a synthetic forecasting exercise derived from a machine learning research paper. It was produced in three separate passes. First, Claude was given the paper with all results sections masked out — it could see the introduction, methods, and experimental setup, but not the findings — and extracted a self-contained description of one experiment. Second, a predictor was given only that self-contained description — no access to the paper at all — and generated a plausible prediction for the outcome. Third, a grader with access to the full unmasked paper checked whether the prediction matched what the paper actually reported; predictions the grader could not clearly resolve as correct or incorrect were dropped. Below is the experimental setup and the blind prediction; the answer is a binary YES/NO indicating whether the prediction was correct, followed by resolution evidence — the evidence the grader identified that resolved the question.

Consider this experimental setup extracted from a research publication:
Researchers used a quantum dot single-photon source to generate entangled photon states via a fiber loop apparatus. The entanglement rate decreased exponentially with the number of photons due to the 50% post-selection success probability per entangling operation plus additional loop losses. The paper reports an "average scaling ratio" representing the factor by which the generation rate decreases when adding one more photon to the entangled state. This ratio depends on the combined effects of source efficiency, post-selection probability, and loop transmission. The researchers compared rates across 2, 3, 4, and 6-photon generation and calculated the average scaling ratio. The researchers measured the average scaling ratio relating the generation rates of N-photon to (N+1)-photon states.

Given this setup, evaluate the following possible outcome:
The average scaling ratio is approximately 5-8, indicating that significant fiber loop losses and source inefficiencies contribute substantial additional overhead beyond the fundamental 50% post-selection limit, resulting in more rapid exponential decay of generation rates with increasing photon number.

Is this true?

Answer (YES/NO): NO